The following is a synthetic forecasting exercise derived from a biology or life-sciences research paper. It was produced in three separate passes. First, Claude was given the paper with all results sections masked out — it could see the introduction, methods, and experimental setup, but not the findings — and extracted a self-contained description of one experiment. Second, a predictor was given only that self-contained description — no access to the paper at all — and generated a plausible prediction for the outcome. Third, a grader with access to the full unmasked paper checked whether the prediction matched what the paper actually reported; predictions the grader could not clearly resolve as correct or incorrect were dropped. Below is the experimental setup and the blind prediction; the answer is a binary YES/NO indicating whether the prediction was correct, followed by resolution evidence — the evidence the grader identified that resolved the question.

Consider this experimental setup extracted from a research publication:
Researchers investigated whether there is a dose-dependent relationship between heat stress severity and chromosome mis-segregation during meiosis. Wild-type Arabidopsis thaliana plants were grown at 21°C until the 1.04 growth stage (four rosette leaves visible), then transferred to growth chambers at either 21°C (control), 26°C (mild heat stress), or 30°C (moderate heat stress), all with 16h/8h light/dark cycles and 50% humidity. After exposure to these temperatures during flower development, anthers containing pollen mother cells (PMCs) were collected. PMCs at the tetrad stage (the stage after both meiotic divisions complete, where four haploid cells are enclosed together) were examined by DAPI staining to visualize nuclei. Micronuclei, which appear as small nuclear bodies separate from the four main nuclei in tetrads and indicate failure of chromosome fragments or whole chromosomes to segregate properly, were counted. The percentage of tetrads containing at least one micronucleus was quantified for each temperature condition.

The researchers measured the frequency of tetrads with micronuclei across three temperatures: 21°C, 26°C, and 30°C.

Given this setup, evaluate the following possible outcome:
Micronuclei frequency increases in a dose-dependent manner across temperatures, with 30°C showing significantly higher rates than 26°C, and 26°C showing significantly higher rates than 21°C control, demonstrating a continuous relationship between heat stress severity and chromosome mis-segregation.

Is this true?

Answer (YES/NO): NO